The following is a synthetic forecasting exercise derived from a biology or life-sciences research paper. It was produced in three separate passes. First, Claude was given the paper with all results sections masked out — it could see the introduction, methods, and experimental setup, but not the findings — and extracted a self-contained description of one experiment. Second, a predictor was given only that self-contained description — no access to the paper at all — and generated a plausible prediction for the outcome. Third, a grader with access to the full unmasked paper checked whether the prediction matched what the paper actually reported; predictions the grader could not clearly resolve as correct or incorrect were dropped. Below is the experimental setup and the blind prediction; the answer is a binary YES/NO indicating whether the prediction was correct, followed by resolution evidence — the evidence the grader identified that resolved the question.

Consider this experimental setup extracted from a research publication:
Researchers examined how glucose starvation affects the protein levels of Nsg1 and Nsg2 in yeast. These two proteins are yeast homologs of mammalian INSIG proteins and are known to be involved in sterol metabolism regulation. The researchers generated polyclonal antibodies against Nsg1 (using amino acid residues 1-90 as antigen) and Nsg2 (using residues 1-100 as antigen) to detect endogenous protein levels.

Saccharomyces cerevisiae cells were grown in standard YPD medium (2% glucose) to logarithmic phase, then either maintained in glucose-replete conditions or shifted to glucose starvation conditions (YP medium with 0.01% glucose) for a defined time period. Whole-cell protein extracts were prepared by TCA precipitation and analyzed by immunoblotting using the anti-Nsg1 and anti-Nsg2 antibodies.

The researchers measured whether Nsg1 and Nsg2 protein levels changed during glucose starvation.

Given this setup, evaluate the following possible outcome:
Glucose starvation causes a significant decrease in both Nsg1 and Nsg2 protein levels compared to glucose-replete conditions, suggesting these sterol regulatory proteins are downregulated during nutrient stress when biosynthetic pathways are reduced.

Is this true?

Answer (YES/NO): NO